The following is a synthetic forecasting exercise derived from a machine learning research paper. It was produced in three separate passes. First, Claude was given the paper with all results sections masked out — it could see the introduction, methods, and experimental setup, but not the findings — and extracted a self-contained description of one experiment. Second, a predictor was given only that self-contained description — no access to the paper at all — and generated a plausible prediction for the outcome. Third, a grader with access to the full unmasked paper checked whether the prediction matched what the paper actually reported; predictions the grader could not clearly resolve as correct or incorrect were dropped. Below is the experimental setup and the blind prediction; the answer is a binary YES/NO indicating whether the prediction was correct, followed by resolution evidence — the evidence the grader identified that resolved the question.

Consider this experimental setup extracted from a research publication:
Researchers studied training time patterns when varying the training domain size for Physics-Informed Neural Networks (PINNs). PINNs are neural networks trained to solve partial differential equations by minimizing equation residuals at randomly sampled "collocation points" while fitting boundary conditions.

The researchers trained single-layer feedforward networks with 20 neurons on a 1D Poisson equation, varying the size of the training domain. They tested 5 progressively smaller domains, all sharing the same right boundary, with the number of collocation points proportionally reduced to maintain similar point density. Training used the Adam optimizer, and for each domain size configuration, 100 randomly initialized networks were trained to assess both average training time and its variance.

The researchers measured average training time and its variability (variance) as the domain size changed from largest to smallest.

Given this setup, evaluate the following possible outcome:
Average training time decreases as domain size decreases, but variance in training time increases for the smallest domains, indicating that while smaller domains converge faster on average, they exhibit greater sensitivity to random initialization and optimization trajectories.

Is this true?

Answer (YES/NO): NO